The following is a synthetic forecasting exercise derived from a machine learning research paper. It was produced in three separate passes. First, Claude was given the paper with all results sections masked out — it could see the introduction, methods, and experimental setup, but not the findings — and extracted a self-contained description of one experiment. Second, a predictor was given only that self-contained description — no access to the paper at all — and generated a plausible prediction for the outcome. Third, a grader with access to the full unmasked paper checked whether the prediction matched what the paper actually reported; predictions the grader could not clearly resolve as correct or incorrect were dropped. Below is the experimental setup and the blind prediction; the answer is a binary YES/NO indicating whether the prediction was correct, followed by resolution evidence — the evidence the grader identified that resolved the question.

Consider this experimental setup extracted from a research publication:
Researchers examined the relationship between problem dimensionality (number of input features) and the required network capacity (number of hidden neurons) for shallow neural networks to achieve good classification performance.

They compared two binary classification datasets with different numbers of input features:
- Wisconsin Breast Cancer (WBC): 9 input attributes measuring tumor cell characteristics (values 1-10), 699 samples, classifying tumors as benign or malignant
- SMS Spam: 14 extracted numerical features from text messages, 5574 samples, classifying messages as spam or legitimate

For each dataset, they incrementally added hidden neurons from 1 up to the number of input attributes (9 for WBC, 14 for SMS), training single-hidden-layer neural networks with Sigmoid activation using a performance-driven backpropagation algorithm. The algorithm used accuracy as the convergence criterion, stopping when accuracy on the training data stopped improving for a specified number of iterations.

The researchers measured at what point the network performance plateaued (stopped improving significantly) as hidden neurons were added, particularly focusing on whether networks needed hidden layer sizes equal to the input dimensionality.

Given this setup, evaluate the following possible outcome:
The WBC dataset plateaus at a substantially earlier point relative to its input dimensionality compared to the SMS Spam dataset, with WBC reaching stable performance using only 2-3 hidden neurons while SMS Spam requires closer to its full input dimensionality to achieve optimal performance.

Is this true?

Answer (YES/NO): NO